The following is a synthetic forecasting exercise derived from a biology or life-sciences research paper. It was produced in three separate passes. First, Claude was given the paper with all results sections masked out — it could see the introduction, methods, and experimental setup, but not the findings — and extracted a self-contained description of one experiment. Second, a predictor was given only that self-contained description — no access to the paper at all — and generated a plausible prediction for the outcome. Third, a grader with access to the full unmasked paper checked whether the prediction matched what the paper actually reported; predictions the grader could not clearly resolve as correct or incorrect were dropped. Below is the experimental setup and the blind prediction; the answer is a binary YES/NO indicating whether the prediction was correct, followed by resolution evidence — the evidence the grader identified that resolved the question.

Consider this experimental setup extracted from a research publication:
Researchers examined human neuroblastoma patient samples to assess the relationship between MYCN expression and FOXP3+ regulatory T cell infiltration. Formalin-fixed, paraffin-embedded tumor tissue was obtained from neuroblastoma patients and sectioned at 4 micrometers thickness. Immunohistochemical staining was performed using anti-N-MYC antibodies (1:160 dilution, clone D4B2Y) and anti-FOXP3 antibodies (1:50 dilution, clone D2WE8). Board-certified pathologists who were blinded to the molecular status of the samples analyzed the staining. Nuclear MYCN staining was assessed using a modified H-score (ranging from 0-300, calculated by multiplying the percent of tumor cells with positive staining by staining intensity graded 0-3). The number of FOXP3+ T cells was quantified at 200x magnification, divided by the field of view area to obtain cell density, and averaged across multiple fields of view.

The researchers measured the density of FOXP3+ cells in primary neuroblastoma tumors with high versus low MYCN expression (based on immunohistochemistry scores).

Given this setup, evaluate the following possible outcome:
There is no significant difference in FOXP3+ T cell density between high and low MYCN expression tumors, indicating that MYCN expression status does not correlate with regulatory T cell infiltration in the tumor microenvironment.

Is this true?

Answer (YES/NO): NO